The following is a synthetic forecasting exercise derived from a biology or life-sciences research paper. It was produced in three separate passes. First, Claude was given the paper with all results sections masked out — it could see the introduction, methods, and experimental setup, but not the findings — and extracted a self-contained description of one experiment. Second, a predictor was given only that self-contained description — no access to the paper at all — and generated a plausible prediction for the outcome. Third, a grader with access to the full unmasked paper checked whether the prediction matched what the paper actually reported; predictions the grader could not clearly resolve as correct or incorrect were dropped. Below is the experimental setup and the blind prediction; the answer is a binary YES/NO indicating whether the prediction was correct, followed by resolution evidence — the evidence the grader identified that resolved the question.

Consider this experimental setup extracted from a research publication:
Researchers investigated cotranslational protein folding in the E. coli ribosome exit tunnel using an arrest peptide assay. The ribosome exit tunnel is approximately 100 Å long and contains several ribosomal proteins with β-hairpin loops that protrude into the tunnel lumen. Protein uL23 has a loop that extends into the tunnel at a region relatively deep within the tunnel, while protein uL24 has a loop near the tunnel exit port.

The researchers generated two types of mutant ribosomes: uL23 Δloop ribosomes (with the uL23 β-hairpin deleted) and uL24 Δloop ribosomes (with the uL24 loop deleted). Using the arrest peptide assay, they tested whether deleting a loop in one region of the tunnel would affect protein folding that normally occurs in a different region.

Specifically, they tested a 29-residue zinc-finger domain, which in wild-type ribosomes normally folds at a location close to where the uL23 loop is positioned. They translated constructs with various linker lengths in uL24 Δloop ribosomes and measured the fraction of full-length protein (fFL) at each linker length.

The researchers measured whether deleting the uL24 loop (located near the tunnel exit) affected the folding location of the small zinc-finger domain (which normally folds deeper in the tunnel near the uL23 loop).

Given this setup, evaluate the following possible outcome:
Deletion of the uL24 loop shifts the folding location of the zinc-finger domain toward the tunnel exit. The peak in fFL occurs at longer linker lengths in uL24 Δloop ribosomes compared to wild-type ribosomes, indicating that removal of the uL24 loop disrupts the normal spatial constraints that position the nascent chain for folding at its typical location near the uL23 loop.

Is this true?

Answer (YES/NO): NO